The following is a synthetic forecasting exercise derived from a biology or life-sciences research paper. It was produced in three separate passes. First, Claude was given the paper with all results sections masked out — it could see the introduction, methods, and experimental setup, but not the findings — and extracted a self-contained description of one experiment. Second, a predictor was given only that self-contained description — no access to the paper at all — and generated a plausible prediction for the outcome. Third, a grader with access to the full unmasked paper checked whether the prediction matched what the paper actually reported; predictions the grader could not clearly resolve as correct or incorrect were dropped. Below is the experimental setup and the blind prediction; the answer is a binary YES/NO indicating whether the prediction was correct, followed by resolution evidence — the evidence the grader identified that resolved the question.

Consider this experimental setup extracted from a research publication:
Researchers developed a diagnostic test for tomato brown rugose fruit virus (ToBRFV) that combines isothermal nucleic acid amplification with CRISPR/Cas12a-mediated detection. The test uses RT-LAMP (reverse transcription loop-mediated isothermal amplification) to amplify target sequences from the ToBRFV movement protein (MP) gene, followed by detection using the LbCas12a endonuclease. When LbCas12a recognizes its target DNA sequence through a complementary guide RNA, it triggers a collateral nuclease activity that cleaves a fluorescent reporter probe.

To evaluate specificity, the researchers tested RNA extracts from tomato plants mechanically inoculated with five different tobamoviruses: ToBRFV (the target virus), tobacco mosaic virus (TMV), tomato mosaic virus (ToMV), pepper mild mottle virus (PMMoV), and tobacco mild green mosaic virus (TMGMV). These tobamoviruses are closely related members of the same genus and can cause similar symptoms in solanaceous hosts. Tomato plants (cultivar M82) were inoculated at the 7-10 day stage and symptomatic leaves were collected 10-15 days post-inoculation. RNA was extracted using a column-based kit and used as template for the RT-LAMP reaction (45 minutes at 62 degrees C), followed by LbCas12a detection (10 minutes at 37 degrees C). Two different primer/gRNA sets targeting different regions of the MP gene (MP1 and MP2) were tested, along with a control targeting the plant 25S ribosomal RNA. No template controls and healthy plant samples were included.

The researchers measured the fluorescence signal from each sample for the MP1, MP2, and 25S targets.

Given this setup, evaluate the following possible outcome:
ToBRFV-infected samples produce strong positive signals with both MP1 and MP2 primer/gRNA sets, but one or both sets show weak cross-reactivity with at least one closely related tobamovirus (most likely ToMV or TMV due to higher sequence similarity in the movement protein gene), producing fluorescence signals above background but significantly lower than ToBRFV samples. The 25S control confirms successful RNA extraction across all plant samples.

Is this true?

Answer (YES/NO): NO